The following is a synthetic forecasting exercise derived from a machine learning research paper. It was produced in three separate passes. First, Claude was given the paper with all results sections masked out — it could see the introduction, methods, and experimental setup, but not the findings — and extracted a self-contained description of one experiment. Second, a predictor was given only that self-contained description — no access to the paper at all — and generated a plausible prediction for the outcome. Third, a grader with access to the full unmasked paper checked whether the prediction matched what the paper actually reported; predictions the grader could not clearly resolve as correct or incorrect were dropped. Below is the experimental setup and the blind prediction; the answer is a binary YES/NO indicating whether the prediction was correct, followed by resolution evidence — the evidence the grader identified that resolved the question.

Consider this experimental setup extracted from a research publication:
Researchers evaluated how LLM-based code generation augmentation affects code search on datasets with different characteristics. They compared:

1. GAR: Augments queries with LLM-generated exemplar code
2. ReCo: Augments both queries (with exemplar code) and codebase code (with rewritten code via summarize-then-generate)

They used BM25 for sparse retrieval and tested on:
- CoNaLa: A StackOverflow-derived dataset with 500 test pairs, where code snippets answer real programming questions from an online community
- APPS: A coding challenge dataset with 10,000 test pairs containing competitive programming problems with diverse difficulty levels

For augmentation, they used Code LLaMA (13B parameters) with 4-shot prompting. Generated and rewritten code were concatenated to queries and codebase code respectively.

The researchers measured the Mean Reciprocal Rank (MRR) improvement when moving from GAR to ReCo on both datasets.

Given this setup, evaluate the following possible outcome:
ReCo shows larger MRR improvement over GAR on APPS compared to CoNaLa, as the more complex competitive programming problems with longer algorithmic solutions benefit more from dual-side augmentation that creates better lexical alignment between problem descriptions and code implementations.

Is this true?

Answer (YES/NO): YES